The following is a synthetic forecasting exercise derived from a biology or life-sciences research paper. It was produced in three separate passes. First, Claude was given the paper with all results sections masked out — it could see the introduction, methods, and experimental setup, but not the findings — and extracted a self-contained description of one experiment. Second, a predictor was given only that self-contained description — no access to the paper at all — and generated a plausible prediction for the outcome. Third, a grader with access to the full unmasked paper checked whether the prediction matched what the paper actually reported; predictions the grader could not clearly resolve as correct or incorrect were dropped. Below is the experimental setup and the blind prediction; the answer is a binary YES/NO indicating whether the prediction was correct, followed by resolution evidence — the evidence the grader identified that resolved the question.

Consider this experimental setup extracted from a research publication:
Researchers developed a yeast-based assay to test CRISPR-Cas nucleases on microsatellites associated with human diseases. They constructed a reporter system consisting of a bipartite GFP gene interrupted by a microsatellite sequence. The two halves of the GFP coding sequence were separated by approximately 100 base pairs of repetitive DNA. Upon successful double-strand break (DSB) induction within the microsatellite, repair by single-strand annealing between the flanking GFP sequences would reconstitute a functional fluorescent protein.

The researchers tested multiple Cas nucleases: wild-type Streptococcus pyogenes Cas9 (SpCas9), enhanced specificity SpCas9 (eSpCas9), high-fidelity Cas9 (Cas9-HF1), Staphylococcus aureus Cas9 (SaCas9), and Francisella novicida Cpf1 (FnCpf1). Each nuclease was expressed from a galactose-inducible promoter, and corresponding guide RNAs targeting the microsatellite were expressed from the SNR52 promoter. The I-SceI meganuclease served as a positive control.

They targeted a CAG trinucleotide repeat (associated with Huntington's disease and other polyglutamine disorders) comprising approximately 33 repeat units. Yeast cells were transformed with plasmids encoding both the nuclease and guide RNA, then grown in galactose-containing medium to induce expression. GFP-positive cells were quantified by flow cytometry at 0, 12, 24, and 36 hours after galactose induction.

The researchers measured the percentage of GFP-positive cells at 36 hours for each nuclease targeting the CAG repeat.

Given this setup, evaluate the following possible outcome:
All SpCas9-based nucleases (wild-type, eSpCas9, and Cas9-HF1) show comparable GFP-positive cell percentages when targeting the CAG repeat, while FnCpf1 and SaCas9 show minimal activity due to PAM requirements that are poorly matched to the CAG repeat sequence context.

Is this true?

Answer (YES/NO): NO